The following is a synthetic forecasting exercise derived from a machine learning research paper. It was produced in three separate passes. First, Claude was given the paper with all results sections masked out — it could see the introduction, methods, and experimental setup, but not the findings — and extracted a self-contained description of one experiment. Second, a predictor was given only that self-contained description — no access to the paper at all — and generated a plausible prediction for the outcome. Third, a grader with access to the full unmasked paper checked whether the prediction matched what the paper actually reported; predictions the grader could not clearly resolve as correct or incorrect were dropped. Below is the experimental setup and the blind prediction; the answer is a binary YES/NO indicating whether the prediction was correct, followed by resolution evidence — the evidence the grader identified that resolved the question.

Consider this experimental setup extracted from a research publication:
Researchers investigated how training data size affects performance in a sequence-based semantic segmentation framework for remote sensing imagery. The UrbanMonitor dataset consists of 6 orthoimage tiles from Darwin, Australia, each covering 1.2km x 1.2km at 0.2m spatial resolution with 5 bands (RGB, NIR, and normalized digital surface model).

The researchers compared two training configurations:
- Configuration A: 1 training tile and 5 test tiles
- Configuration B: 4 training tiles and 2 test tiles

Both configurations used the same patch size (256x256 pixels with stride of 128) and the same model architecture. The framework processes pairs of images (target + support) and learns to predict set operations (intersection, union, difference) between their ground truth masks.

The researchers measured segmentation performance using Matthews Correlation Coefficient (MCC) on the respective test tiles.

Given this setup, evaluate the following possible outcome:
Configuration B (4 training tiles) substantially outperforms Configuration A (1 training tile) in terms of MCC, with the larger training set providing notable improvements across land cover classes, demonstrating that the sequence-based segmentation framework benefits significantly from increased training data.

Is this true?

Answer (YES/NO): NO